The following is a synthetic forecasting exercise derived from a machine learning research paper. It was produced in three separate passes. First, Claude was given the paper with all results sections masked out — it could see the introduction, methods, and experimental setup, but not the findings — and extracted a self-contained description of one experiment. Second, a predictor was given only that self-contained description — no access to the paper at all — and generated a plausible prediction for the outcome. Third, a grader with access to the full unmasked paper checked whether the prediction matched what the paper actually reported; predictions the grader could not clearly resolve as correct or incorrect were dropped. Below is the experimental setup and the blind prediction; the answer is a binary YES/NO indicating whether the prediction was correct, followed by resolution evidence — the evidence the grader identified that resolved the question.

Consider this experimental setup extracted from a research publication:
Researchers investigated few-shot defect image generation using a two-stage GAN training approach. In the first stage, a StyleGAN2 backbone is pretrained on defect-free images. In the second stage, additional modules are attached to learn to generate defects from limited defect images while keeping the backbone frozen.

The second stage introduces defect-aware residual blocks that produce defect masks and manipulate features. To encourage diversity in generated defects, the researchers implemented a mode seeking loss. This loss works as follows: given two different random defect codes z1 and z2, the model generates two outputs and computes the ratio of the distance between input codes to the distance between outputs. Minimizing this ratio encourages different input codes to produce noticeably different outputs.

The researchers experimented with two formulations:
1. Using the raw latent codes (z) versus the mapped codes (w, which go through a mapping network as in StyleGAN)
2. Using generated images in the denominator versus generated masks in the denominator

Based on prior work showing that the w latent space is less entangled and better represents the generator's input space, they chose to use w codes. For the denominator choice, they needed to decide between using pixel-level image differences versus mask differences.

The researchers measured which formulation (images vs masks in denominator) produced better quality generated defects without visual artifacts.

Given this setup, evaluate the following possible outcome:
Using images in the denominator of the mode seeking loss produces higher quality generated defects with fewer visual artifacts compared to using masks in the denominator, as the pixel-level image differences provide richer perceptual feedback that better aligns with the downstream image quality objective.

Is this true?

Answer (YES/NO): NO